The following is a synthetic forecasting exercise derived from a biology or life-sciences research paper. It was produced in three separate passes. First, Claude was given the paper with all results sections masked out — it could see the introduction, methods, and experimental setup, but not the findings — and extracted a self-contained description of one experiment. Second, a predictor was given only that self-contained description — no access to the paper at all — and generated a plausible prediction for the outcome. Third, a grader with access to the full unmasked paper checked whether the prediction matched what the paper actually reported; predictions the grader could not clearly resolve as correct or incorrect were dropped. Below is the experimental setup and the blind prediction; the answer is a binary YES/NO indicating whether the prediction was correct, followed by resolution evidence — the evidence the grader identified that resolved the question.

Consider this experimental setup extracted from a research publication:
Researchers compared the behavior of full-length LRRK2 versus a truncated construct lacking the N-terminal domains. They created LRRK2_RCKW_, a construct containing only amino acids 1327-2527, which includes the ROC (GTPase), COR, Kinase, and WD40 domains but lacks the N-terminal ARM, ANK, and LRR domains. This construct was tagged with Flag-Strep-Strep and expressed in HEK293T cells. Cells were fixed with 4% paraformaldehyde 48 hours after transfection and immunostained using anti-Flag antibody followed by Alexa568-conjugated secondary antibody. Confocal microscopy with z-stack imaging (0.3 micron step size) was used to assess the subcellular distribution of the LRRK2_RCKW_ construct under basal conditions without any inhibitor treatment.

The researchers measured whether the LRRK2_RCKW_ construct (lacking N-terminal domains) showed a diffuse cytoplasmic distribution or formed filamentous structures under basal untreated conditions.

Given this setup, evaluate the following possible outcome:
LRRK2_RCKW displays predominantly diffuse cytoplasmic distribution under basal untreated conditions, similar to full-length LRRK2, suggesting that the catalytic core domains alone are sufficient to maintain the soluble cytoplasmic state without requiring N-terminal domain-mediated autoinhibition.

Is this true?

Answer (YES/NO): NO